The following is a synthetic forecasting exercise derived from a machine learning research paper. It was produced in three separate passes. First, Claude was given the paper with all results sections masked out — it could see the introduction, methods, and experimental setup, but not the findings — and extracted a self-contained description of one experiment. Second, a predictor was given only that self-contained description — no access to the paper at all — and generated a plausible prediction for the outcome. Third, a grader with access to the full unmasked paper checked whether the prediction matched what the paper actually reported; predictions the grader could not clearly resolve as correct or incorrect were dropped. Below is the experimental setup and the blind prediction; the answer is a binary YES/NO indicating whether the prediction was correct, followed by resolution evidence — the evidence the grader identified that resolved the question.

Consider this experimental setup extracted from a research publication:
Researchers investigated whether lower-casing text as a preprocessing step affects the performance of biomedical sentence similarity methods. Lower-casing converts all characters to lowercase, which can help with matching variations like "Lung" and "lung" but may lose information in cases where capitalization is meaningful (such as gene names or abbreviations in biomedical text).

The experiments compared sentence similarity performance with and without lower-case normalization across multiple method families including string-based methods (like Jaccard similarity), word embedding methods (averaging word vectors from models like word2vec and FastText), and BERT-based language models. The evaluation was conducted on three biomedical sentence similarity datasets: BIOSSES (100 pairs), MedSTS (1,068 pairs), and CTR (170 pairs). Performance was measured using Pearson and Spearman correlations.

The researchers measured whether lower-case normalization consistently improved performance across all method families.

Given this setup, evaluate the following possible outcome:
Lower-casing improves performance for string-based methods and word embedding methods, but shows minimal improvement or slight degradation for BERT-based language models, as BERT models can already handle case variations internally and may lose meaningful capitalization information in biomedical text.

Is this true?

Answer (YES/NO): NO